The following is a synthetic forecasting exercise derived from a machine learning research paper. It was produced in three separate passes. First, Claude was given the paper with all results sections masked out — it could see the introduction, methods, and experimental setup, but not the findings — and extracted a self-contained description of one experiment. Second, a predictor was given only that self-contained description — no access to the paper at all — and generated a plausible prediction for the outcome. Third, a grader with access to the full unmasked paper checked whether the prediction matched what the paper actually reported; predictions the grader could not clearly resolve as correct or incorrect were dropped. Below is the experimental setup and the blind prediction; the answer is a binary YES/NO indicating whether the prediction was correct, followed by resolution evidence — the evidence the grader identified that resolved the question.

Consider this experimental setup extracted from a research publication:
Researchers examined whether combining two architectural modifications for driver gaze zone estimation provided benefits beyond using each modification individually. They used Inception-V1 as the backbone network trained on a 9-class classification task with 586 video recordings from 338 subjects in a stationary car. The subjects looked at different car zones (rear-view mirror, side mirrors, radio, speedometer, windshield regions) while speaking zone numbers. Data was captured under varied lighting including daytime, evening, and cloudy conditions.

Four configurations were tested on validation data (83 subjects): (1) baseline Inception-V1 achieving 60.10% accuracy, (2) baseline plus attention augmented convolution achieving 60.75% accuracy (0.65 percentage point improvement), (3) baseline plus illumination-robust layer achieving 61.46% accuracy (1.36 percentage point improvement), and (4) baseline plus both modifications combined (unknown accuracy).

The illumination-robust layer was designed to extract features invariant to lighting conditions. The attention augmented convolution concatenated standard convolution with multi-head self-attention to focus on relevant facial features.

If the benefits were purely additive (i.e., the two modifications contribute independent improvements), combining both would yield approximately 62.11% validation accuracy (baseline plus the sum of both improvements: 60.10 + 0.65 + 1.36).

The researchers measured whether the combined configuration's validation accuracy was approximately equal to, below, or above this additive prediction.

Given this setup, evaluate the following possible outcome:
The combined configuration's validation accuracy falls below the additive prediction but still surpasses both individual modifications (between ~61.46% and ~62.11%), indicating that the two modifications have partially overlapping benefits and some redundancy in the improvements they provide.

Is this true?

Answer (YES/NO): NO